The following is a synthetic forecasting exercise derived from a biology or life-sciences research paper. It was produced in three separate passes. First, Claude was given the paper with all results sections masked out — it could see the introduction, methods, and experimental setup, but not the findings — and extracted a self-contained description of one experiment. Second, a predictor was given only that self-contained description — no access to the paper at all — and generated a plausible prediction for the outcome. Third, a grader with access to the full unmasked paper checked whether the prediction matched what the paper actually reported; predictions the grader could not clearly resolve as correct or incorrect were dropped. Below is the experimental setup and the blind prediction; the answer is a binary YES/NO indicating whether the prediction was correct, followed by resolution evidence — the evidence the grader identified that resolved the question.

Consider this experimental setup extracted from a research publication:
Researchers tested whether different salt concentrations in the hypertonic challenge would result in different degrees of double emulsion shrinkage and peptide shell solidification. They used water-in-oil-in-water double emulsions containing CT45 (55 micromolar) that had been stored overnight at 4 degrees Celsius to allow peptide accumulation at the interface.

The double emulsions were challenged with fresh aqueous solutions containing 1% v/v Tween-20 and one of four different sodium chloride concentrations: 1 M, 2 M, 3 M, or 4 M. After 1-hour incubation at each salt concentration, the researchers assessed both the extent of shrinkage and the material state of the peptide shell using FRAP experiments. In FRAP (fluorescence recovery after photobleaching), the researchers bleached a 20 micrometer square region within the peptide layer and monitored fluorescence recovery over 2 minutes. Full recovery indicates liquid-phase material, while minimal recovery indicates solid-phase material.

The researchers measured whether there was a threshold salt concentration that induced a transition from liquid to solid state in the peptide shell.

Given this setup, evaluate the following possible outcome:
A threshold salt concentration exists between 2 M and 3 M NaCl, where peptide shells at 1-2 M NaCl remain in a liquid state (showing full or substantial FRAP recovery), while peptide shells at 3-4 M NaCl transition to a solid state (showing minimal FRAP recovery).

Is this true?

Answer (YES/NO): NO